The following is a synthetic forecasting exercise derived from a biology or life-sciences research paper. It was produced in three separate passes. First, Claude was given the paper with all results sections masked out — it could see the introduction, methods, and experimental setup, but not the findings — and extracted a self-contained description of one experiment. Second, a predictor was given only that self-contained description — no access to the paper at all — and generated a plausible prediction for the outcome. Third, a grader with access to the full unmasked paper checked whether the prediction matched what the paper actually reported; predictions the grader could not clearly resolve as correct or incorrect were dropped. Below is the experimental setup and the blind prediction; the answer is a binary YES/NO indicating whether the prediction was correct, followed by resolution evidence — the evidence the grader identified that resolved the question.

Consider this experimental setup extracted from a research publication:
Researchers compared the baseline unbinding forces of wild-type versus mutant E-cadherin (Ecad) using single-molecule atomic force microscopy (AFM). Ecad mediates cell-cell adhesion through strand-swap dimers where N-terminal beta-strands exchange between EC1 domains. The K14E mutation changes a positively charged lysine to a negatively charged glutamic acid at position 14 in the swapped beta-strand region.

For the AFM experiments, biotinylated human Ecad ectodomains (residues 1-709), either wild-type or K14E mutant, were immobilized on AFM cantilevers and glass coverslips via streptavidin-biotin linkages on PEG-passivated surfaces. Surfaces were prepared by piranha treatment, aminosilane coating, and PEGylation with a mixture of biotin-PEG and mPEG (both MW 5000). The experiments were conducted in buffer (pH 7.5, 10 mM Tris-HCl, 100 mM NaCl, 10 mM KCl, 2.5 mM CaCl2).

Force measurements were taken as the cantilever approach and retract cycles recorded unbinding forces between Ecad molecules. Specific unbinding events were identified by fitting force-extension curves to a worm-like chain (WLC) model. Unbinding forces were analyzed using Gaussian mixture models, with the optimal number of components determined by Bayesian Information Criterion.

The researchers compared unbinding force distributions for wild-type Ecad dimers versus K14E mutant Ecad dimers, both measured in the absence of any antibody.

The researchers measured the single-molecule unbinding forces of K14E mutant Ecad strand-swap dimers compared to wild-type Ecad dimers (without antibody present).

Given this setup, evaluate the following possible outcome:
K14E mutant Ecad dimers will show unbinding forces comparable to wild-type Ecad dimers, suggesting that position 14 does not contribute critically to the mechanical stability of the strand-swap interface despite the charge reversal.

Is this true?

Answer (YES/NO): YES